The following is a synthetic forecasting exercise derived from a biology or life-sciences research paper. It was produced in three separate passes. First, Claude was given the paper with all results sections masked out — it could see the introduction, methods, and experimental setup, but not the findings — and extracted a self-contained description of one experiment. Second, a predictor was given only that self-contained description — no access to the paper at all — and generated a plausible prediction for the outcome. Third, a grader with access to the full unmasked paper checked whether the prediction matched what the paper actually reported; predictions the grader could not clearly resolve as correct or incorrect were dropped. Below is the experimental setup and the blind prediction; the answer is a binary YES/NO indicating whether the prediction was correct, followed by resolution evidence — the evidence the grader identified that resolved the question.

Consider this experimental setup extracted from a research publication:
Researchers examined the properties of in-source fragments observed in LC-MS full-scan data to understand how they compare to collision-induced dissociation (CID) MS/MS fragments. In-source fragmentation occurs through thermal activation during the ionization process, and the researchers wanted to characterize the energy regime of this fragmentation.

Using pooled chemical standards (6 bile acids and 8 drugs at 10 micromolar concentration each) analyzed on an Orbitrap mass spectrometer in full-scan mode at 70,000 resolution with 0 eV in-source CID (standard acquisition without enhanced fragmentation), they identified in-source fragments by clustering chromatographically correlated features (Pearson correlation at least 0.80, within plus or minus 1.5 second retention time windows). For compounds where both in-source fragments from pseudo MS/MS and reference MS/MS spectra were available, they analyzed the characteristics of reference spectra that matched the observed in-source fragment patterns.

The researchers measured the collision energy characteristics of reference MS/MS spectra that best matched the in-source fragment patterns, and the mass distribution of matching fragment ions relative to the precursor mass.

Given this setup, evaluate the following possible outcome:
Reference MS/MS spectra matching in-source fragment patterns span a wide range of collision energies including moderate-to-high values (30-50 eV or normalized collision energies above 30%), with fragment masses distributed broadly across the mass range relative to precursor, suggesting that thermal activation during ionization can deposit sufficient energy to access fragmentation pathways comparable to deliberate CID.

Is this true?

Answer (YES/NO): NO